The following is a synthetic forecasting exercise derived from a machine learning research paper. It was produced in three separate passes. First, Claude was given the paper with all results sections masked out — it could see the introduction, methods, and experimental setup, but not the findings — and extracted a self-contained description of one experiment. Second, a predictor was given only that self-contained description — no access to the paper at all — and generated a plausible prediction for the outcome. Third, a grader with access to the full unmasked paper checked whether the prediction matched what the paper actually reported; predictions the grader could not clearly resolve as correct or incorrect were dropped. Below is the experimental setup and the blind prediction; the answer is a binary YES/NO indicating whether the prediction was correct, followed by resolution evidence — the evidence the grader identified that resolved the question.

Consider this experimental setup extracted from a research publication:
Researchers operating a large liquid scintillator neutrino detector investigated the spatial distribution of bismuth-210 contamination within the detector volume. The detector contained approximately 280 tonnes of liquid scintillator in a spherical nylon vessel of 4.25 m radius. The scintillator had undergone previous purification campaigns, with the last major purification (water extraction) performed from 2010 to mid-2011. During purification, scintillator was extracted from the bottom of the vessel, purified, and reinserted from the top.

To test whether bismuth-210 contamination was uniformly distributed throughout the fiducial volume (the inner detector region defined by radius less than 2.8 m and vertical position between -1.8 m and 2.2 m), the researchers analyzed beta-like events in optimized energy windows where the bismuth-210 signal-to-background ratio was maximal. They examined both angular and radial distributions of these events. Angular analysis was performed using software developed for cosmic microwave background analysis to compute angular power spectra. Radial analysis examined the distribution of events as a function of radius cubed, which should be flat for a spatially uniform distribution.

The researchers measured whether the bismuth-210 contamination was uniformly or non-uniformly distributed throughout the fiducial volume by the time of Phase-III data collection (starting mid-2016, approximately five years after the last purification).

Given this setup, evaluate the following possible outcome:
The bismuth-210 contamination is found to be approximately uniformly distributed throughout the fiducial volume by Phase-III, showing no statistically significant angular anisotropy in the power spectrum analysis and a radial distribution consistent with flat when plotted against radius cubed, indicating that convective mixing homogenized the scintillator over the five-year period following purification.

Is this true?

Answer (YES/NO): YES